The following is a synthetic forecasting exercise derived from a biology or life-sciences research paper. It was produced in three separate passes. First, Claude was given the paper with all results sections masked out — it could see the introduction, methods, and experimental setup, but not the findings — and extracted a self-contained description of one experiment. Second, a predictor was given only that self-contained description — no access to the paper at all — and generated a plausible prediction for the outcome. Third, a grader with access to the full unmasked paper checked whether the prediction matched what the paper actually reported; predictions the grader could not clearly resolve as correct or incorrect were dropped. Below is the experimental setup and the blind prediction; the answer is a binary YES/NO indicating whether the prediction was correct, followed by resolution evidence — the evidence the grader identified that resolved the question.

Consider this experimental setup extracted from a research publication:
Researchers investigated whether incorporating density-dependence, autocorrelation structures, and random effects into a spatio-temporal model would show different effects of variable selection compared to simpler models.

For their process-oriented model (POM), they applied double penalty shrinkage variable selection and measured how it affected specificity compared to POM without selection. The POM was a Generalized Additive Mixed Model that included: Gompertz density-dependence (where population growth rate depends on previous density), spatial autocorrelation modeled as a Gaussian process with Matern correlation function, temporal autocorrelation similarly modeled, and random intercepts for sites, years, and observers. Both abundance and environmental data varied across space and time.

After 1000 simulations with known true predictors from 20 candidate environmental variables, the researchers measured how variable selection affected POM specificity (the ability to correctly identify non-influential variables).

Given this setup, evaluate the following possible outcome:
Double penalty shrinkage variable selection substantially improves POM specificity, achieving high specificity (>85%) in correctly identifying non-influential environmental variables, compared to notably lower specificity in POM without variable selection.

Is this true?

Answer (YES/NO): NO